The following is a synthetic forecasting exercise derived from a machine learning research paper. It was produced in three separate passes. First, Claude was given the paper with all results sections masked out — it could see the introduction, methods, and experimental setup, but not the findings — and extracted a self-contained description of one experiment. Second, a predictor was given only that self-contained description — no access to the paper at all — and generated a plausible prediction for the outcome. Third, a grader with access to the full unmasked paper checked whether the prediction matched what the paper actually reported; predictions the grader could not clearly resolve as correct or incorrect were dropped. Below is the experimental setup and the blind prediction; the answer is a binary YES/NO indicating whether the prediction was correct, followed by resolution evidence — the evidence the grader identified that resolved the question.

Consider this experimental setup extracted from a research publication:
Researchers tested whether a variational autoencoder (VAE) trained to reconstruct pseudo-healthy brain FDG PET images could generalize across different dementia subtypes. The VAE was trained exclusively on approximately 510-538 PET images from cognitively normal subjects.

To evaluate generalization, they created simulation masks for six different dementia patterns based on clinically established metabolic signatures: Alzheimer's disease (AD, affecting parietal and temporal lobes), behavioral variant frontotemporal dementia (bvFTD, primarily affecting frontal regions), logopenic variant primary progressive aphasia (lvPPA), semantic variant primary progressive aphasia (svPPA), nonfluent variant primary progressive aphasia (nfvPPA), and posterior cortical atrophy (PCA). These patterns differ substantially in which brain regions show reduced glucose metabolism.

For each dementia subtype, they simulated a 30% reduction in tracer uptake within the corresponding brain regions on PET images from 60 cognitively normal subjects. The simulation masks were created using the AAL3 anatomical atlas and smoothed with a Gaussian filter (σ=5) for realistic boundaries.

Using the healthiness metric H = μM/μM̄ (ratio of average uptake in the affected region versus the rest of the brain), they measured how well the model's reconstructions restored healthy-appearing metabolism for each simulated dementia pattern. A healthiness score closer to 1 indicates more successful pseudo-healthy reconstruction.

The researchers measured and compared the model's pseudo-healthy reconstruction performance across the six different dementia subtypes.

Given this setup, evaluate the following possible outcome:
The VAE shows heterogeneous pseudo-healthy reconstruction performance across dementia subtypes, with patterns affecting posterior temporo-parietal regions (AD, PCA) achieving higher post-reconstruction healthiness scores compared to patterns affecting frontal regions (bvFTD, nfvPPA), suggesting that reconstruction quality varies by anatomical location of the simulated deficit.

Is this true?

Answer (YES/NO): NO